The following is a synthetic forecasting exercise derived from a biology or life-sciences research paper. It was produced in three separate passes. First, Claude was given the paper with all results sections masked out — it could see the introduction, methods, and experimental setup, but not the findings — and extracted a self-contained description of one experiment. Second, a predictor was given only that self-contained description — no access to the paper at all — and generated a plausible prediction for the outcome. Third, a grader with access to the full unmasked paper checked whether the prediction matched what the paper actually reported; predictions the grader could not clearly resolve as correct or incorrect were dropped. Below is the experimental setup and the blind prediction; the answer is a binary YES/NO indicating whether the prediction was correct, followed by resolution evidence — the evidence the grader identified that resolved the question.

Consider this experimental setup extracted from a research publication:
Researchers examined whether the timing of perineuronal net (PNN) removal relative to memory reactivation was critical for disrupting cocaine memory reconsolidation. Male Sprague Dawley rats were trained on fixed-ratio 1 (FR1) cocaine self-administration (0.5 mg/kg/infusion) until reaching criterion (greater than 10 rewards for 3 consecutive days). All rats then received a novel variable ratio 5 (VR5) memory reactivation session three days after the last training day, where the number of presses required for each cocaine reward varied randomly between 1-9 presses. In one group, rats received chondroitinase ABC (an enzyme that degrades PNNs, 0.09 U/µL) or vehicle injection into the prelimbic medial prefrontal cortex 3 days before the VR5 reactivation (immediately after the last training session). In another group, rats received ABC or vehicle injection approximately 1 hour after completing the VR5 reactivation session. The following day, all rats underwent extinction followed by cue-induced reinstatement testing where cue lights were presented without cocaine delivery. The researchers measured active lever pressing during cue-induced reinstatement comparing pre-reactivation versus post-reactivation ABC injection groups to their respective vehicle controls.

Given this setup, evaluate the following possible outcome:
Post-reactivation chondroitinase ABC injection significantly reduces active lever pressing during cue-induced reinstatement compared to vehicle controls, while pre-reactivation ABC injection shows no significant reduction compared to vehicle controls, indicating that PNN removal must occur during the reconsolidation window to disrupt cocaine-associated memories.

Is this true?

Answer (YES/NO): NO